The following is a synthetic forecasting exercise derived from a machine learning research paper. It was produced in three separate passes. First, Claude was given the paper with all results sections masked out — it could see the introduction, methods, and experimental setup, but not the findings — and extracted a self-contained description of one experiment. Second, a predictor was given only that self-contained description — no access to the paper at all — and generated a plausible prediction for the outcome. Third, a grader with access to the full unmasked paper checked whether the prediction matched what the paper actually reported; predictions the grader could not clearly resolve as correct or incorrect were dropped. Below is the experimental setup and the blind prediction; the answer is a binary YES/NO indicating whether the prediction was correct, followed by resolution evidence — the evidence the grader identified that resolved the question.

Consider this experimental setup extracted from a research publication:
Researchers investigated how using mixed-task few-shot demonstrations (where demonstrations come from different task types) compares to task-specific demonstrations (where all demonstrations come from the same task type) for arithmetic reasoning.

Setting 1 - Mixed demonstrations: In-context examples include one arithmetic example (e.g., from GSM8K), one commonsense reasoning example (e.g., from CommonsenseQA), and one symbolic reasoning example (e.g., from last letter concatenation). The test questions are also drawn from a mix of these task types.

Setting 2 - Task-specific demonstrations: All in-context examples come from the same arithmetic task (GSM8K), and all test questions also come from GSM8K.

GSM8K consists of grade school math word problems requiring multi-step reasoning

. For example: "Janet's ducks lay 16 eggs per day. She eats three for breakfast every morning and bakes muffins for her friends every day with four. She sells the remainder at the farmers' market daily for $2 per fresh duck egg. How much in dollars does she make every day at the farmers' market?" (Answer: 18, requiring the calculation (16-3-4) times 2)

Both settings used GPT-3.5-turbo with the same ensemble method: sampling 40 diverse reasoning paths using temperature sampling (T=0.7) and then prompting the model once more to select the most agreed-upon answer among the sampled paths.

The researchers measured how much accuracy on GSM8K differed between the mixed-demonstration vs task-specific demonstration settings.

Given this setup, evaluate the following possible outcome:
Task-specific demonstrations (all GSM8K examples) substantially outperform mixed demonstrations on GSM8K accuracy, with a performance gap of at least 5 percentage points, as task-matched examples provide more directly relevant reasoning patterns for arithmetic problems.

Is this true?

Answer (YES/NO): NO